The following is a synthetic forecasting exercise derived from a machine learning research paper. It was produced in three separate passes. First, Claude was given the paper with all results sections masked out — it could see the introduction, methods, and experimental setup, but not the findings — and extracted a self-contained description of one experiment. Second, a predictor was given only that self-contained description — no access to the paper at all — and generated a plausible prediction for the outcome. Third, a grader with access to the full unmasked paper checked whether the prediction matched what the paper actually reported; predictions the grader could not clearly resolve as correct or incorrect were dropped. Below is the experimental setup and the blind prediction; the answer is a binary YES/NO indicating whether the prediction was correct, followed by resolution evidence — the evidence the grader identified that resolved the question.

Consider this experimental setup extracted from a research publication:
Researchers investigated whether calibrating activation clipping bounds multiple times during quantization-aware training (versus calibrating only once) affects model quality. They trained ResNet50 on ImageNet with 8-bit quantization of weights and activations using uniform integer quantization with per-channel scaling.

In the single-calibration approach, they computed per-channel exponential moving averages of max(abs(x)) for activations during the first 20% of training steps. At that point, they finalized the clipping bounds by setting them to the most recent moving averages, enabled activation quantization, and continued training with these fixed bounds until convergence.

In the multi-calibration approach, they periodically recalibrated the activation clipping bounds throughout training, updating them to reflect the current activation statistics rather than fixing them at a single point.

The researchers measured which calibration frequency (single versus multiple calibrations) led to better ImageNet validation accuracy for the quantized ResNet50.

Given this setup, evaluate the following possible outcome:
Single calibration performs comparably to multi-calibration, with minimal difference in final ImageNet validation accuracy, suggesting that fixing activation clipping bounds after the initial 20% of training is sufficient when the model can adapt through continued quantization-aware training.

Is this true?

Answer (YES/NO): NO